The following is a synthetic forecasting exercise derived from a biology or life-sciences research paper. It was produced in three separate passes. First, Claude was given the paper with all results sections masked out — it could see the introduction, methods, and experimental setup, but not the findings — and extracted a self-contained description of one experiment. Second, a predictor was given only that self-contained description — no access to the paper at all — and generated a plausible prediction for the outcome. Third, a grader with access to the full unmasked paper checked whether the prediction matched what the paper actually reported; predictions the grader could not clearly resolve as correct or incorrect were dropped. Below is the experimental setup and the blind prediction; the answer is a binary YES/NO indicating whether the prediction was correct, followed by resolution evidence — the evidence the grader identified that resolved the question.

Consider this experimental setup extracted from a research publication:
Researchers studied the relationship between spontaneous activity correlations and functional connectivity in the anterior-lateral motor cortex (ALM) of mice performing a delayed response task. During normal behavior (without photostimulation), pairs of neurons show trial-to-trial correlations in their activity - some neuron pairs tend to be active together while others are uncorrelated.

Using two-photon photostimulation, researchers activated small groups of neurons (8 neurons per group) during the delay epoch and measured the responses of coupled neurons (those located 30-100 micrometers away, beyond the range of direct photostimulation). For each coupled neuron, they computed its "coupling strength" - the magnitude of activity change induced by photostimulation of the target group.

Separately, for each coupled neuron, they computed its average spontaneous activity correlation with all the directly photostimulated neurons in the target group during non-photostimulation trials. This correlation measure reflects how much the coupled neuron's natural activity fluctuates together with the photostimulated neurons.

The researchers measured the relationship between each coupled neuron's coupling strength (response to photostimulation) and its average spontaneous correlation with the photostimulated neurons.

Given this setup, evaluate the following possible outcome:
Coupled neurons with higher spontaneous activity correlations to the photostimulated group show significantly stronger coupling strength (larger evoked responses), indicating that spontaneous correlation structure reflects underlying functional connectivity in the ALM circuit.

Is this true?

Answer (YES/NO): YES